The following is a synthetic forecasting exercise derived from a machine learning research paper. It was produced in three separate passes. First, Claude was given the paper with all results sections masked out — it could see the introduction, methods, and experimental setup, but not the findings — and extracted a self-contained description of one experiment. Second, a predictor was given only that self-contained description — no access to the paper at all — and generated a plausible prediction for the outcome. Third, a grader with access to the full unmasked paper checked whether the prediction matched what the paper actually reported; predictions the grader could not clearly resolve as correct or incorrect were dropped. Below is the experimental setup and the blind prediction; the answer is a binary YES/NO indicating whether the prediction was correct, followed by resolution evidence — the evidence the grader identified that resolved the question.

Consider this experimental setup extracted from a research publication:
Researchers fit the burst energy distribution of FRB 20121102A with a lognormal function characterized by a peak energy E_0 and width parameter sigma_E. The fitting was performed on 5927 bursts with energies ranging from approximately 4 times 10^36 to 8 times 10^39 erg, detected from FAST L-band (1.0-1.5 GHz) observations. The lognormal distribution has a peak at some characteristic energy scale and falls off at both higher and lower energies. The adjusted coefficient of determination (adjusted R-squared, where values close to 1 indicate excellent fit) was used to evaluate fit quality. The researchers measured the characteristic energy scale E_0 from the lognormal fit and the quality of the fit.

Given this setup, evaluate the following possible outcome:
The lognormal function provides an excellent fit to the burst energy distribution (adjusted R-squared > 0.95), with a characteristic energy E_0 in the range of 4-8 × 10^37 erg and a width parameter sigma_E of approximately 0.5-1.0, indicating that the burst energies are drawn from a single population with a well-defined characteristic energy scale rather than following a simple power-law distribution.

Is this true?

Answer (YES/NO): NO